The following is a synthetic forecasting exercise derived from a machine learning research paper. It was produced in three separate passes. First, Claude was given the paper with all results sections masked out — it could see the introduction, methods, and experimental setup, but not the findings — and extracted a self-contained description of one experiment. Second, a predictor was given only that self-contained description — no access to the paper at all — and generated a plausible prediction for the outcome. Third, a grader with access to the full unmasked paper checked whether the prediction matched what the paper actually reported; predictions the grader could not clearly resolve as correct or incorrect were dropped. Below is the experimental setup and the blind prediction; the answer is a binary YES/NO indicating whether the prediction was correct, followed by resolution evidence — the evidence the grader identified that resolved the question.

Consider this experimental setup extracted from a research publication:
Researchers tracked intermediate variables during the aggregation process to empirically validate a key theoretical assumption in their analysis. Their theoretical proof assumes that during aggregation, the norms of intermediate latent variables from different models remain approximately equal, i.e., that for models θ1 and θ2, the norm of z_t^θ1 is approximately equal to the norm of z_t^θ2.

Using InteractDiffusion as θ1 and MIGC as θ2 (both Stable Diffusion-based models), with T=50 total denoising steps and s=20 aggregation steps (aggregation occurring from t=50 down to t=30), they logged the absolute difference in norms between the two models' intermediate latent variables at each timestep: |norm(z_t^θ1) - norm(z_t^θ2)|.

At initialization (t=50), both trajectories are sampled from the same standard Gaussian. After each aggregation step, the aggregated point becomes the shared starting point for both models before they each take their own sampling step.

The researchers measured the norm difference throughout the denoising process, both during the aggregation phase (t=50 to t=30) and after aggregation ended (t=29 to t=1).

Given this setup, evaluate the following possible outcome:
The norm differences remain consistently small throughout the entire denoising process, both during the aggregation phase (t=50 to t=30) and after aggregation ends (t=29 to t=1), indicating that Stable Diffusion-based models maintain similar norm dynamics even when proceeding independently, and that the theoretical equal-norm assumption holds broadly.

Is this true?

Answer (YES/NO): NO